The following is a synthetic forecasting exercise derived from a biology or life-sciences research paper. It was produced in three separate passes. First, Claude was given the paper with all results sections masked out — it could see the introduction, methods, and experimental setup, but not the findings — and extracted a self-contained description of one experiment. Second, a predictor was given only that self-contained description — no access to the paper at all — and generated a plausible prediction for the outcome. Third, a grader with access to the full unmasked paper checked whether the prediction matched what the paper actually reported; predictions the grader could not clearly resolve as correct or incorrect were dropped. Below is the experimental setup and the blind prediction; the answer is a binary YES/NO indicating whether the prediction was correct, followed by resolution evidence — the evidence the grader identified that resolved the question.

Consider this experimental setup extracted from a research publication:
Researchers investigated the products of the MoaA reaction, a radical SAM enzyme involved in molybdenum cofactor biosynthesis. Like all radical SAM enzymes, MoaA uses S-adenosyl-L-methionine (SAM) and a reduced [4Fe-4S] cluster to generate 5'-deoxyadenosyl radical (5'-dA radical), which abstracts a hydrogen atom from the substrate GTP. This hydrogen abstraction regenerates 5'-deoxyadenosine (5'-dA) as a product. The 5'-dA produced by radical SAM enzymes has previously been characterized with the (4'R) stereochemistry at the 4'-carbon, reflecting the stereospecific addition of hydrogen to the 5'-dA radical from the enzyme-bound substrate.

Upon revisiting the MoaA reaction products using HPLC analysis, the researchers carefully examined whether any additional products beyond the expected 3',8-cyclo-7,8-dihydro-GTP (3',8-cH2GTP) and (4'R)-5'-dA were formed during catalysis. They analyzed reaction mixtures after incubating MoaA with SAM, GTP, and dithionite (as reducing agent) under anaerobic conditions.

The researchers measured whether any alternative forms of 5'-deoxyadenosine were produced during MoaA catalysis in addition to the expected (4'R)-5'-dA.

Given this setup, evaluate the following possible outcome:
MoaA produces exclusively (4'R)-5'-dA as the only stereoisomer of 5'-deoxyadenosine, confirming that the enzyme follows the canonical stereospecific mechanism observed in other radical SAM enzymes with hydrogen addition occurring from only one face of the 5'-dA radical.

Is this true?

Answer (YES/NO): NO